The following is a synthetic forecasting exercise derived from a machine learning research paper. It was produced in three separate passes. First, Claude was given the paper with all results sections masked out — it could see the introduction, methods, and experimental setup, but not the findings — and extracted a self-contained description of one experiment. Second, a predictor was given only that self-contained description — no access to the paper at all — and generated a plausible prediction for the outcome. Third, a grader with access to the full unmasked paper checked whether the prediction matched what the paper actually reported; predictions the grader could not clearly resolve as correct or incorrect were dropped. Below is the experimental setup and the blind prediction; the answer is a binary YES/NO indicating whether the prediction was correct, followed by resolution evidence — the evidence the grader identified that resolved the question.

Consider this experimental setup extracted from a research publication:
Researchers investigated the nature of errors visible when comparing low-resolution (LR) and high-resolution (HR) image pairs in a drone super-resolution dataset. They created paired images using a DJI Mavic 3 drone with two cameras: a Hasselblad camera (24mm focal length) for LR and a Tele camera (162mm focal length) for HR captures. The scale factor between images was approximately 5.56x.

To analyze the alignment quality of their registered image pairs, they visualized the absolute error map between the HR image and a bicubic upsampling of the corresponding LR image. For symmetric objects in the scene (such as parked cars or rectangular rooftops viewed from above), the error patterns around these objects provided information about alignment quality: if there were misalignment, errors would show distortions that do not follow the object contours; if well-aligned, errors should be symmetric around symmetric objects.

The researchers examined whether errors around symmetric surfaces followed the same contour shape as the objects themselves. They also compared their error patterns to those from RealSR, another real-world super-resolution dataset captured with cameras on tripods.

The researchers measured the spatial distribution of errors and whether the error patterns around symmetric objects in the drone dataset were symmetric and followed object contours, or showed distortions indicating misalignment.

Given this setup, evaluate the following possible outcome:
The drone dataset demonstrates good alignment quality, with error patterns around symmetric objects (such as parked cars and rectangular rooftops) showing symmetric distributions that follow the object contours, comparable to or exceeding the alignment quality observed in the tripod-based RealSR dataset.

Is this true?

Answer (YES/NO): YES